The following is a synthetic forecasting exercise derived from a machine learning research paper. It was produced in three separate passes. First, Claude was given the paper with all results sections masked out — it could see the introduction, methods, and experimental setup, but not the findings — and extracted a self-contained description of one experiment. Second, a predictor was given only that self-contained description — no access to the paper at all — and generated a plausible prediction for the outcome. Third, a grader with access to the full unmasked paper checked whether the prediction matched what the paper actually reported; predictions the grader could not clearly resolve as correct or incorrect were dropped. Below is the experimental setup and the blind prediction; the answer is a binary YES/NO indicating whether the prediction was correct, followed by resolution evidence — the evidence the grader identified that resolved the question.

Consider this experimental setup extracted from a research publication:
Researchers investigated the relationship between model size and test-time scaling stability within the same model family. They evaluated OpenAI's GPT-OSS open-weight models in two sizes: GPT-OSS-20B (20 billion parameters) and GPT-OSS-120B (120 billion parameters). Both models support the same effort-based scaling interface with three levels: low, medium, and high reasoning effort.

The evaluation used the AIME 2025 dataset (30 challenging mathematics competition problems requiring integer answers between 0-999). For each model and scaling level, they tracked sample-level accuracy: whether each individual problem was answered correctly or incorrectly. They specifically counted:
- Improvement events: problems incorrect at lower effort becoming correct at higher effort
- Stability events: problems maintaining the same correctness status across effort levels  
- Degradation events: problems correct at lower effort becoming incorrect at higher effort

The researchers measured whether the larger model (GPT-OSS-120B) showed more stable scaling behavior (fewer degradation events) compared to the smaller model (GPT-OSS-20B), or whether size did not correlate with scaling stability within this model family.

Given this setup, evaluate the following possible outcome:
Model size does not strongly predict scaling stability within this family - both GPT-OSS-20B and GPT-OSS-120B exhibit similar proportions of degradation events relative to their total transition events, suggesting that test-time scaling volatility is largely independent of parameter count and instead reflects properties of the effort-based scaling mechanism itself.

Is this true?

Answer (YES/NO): NO